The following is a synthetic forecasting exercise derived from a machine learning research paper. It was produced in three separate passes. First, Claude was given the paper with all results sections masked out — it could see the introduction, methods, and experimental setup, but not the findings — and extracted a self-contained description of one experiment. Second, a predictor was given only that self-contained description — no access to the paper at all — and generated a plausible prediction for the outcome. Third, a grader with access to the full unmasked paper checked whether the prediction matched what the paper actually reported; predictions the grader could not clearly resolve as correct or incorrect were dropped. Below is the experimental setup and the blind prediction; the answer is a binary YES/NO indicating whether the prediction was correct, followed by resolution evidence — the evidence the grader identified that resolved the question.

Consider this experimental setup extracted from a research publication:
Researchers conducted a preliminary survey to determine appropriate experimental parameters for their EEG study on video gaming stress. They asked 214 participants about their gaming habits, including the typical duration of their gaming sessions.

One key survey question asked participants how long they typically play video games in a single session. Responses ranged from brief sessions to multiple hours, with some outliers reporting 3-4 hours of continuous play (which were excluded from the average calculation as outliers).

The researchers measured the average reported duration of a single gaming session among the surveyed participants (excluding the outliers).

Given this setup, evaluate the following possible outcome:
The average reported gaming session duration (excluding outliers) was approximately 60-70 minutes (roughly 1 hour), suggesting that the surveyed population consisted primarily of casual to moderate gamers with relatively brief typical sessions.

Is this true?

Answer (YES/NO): NO